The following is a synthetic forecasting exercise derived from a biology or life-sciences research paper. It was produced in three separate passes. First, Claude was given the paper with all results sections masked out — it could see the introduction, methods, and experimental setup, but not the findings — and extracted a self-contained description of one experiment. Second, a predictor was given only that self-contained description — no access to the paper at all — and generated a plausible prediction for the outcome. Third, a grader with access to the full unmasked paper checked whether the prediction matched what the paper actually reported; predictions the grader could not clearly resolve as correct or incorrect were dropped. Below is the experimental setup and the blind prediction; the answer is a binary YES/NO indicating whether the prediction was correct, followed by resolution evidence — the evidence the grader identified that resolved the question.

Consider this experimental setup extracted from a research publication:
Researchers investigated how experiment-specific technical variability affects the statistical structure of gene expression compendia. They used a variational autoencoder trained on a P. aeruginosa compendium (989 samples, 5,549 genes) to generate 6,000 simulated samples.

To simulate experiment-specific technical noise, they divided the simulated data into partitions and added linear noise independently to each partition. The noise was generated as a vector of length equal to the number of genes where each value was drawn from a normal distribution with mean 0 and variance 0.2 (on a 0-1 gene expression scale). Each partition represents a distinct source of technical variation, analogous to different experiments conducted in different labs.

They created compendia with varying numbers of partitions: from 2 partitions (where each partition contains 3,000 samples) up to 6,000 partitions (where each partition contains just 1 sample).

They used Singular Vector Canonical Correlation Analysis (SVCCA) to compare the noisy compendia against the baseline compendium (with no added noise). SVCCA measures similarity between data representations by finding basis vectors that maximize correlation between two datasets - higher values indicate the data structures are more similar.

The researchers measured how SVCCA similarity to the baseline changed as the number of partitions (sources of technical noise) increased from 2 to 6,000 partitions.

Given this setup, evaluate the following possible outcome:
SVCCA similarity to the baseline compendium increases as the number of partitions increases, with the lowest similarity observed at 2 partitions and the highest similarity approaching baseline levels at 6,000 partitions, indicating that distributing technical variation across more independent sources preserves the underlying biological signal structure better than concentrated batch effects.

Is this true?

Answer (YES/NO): YES